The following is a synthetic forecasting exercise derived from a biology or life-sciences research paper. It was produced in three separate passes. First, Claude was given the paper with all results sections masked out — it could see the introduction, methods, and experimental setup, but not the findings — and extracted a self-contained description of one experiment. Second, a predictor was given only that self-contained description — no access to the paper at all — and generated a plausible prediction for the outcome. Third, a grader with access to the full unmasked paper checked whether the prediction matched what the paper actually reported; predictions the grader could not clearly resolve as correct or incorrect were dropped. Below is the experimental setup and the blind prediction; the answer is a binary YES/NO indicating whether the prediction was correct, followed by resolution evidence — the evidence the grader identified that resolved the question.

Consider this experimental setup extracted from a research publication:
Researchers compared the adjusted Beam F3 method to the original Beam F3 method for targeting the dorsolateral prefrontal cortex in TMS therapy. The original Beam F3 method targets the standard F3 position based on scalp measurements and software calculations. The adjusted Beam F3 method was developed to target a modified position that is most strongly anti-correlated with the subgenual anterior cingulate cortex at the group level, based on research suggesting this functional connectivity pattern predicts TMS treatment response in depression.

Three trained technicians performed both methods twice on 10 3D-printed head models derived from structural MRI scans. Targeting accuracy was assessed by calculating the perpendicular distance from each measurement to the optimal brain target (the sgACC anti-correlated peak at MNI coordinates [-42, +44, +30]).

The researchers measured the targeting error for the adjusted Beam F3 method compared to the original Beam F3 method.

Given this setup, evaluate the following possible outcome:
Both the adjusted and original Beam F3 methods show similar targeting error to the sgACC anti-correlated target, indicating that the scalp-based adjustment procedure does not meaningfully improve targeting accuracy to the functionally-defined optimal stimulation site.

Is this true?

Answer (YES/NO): YES